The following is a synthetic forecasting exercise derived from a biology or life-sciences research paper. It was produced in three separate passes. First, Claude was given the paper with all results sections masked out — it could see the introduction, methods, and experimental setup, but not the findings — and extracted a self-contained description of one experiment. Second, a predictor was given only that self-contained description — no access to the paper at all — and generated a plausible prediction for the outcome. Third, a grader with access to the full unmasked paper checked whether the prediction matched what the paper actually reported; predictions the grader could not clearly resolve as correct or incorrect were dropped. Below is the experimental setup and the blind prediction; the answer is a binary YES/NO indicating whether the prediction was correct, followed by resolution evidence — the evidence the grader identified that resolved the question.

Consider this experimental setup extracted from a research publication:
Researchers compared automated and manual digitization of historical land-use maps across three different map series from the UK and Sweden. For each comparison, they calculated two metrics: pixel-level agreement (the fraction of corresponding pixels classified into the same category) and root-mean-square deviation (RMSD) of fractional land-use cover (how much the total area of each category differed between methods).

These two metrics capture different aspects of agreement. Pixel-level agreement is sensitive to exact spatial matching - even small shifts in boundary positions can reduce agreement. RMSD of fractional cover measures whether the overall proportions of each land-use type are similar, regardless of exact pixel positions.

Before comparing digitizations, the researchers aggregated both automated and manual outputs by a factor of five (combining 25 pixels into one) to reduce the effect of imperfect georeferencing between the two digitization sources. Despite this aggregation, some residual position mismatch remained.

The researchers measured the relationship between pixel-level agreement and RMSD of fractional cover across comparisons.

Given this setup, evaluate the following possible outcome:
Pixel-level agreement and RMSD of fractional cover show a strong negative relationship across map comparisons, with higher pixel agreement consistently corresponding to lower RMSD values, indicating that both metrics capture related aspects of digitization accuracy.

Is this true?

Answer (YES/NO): NO